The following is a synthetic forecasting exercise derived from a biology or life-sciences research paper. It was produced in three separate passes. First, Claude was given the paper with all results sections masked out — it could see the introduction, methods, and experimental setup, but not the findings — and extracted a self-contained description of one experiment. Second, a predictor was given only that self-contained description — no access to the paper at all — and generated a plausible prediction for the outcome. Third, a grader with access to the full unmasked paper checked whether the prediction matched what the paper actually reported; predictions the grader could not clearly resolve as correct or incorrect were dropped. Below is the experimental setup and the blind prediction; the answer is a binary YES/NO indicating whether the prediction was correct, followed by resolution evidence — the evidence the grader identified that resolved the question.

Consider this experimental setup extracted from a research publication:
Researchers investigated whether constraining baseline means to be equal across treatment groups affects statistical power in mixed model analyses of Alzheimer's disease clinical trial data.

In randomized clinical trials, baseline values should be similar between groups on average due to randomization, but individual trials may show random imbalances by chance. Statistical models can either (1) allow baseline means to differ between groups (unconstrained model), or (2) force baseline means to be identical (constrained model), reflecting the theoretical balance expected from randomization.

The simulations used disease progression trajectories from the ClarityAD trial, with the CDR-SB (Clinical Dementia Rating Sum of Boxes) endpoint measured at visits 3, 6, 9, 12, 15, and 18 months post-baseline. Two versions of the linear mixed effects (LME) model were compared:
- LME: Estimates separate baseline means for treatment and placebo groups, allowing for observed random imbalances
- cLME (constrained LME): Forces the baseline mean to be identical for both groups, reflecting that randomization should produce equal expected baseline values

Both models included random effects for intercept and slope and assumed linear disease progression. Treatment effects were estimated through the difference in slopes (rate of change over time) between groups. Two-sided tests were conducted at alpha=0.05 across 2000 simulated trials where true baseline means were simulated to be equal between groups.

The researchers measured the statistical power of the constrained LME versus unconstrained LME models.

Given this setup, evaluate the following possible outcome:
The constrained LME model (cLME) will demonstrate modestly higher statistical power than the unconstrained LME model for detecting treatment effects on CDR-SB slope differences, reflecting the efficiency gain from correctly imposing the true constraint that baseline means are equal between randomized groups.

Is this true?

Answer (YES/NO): NO